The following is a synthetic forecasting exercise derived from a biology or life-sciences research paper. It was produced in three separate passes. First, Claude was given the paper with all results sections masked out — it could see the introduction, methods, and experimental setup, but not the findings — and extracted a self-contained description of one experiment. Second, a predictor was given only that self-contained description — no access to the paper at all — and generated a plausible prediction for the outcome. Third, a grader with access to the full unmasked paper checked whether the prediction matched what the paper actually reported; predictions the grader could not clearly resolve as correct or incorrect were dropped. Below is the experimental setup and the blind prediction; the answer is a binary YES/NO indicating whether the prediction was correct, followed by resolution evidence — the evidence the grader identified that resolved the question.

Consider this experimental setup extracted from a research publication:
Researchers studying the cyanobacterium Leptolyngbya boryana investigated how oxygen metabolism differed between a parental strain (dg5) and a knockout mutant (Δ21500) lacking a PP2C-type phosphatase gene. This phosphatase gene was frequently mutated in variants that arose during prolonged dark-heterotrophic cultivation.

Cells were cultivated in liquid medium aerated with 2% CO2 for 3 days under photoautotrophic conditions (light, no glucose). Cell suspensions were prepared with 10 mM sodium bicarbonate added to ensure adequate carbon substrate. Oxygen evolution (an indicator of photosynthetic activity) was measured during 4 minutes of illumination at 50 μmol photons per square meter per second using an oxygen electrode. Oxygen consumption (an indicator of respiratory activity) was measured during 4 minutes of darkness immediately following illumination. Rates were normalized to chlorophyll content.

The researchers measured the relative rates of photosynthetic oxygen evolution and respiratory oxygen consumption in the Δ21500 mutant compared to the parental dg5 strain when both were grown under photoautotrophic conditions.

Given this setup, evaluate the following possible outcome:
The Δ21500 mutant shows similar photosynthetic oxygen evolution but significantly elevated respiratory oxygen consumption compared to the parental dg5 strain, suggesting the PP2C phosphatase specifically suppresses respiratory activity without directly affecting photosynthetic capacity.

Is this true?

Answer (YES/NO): NO